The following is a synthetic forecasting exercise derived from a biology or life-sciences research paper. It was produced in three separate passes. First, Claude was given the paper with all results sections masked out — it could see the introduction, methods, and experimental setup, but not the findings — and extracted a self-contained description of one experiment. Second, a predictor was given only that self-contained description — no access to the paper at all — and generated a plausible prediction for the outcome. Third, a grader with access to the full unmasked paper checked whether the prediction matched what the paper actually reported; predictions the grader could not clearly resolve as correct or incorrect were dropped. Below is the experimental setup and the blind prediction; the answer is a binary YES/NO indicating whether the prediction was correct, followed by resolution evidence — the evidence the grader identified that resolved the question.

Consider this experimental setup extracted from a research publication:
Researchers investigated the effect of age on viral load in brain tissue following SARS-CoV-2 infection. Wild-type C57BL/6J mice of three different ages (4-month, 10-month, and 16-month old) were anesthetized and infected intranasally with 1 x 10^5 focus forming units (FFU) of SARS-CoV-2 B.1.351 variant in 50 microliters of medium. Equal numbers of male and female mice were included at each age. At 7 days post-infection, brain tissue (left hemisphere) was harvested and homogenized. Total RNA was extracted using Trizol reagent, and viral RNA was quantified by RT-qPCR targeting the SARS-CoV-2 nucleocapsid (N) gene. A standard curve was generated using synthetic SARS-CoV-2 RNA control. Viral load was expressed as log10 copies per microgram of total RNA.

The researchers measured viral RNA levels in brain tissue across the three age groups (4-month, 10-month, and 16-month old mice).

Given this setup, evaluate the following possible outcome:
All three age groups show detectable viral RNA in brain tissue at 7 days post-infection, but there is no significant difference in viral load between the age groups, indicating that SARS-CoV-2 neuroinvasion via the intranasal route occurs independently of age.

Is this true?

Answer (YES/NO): NO